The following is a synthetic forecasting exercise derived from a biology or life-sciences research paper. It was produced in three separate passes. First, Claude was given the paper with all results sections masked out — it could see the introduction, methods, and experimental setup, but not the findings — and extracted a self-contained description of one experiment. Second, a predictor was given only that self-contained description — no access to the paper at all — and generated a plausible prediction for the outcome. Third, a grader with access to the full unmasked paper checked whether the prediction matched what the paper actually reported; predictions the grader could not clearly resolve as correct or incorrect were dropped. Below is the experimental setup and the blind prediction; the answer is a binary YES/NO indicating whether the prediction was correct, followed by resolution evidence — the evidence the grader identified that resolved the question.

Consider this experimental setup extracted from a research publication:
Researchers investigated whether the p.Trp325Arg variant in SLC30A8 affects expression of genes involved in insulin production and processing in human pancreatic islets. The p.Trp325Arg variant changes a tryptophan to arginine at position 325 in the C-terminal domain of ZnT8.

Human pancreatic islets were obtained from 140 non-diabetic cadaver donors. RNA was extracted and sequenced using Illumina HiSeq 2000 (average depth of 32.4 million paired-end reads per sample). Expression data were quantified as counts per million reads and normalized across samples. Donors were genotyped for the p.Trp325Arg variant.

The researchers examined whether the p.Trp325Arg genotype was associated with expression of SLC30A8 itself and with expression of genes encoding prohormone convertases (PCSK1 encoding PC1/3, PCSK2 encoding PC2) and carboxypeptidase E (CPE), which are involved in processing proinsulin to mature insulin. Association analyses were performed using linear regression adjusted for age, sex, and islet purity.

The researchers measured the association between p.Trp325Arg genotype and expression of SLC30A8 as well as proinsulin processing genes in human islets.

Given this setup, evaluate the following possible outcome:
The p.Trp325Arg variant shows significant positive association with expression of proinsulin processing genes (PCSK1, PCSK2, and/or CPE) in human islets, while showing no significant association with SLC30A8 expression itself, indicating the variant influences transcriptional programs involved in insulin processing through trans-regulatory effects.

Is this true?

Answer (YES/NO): NO